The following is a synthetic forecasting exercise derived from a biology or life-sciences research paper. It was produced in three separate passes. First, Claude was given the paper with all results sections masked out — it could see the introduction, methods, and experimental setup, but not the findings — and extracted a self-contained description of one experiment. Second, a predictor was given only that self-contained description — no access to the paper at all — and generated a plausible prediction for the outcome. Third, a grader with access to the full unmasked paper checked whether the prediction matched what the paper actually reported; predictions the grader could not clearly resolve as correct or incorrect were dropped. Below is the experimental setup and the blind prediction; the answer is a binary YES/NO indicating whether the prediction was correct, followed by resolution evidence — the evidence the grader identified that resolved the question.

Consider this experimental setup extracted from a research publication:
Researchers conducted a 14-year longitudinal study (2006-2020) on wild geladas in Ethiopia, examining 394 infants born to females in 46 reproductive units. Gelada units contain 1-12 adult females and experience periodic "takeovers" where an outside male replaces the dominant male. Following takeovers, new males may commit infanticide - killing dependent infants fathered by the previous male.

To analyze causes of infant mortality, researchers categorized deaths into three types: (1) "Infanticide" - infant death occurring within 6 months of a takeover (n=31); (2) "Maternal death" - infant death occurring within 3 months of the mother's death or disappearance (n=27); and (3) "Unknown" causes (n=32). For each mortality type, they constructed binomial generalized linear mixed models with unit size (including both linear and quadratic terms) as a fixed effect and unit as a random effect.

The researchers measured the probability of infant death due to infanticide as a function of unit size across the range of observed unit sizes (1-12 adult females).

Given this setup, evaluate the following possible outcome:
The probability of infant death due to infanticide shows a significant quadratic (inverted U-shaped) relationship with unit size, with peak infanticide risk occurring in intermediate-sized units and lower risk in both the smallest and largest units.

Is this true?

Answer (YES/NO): NO